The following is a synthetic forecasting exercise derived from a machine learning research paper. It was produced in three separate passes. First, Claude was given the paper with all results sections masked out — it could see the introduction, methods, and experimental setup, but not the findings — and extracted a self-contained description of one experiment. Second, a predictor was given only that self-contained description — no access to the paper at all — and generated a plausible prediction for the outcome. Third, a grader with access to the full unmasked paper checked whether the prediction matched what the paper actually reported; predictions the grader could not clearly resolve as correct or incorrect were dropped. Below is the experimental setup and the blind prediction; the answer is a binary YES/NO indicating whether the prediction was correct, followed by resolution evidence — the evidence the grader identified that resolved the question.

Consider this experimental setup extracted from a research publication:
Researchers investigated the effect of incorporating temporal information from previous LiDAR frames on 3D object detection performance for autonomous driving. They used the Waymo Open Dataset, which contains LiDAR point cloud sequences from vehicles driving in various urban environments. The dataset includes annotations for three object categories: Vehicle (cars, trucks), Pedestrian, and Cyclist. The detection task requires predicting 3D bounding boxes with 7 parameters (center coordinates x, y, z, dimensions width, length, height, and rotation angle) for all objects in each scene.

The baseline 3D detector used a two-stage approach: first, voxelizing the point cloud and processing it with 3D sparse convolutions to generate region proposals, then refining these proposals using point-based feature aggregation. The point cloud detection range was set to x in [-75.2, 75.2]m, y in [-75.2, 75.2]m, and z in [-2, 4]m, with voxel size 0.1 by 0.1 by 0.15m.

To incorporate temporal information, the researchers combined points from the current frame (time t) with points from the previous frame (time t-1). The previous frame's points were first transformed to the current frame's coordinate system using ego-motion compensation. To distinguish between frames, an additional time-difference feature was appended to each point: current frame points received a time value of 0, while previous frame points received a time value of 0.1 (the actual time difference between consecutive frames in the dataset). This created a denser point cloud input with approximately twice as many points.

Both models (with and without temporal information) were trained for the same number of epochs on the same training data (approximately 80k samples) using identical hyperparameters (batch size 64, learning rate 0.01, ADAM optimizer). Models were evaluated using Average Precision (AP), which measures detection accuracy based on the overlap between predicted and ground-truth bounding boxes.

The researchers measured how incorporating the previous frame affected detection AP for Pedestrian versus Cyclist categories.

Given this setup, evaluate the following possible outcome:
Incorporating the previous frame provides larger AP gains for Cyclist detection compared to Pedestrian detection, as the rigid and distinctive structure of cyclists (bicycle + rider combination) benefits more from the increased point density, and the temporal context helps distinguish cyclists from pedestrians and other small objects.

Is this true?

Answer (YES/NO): NO